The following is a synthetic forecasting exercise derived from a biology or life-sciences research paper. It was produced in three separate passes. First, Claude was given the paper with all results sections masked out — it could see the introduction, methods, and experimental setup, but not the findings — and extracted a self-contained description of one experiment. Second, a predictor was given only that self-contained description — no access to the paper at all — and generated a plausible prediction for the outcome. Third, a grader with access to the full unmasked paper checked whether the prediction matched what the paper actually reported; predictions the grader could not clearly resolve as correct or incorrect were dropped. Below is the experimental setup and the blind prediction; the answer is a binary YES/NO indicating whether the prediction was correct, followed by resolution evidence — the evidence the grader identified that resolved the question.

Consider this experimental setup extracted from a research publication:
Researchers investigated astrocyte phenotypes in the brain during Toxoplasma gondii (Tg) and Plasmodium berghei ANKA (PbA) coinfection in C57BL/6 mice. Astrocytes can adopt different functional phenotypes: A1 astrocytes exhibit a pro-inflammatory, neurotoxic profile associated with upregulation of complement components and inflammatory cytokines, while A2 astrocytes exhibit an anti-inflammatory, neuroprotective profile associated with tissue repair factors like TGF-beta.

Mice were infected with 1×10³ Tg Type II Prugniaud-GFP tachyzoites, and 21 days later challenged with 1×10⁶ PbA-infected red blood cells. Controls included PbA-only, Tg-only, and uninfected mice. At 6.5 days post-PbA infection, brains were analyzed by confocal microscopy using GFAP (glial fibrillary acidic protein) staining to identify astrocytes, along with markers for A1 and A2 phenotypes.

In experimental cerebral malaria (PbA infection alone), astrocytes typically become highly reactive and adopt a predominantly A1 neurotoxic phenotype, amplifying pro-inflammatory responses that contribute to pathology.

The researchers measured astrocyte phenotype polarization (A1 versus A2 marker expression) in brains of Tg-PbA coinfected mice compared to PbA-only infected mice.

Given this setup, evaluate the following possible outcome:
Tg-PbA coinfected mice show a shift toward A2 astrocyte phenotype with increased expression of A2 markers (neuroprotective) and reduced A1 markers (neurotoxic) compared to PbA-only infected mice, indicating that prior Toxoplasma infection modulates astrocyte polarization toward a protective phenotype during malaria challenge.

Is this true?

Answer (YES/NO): NO